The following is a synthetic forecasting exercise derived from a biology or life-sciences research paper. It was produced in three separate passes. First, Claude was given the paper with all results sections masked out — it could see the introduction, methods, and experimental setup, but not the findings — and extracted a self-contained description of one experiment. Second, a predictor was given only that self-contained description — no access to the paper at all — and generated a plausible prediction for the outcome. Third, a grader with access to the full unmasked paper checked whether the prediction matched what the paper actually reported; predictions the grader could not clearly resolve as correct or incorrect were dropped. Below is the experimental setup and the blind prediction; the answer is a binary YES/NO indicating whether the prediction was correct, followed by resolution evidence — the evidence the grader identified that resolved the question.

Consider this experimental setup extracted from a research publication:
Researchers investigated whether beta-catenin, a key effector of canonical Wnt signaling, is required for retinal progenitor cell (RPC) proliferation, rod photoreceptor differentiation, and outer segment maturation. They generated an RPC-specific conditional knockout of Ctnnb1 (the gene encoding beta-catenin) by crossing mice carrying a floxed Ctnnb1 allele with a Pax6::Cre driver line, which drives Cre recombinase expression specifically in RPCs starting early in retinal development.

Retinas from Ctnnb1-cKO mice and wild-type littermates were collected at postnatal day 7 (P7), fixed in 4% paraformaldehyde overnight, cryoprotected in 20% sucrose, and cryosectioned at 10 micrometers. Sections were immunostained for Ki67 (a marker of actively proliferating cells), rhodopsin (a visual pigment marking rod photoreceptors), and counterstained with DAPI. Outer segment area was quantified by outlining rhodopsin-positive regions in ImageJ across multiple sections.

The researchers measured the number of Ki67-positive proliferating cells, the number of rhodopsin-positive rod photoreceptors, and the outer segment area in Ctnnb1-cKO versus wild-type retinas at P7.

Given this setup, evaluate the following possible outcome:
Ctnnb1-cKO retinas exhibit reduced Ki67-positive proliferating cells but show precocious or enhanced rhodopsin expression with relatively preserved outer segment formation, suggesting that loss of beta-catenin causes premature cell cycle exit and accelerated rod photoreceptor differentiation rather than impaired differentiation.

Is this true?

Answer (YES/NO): NO